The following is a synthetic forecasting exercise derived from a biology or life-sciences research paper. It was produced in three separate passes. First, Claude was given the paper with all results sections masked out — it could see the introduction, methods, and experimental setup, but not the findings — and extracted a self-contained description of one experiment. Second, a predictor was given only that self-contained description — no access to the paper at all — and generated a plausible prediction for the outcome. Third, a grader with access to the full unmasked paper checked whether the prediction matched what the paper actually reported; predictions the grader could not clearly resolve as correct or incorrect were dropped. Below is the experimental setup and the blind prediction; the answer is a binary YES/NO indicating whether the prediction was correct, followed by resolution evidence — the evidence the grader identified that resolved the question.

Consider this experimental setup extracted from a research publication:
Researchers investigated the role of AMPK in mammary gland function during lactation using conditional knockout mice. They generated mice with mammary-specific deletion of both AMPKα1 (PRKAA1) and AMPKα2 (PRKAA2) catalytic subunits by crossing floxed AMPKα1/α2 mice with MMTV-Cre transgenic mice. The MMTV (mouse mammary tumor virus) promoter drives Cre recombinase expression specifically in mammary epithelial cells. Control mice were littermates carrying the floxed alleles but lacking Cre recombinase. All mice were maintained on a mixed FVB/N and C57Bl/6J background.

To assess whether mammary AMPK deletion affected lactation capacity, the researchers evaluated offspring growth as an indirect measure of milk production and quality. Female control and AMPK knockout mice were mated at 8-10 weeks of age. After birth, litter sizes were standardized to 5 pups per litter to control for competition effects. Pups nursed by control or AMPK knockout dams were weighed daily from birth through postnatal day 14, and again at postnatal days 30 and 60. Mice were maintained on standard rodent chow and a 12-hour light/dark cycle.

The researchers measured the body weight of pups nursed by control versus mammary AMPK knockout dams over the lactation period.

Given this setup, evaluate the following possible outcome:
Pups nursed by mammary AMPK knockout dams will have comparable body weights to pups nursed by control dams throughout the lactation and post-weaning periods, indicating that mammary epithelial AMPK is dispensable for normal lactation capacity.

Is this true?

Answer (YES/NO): NO